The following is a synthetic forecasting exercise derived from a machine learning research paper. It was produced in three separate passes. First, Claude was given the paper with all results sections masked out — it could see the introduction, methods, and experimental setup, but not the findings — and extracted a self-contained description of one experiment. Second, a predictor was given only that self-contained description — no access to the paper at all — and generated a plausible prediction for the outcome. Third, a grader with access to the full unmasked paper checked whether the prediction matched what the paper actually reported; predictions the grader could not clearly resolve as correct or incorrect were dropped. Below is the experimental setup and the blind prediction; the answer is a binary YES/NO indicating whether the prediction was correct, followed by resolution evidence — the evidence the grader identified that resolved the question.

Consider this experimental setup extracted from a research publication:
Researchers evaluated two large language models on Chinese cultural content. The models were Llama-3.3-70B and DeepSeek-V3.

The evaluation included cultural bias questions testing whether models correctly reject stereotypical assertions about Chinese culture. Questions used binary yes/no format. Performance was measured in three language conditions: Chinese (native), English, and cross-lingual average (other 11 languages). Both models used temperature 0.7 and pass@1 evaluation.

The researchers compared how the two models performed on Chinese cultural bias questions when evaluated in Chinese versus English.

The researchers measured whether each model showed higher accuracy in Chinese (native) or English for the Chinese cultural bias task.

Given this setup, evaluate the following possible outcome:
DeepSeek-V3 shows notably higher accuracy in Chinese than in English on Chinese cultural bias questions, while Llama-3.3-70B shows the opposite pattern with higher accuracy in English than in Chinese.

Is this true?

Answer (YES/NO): YES